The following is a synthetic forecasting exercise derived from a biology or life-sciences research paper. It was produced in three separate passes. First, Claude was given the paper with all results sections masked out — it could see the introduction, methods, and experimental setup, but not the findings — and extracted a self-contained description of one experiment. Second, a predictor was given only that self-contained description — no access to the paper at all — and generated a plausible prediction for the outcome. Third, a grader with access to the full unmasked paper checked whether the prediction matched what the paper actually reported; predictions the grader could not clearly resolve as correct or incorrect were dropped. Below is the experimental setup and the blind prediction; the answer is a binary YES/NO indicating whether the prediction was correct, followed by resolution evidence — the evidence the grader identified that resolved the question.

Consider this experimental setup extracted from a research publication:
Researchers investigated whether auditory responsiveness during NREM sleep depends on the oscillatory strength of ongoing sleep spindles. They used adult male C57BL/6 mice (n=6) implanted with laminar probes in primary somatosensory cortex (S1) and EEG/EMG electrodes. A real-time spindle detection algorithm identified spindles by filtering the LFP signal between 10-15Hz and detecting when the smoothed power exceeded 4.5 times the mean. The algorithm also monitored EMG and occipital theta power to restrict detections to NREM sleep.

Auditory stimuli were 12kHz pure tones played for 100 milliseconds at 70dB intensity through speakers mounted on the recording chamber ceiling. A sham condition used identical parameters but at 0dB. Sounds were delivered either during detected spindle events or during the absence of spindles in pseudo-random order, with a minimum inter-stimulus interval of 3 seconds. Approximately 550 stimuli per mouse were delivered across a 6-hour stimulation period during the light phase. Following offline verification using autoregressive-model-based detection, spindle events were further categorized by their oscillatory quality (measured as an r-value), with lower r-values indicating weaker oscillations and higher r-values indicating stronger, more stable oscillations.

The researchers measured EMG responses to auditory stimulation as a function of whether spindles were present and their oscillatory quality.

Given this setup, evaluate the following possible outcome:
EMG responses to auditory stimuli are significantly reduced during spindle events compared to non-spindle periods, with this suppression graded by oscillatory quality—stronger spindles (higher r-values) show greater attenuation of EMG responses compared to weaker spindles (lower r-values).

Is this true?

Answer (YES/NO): YES